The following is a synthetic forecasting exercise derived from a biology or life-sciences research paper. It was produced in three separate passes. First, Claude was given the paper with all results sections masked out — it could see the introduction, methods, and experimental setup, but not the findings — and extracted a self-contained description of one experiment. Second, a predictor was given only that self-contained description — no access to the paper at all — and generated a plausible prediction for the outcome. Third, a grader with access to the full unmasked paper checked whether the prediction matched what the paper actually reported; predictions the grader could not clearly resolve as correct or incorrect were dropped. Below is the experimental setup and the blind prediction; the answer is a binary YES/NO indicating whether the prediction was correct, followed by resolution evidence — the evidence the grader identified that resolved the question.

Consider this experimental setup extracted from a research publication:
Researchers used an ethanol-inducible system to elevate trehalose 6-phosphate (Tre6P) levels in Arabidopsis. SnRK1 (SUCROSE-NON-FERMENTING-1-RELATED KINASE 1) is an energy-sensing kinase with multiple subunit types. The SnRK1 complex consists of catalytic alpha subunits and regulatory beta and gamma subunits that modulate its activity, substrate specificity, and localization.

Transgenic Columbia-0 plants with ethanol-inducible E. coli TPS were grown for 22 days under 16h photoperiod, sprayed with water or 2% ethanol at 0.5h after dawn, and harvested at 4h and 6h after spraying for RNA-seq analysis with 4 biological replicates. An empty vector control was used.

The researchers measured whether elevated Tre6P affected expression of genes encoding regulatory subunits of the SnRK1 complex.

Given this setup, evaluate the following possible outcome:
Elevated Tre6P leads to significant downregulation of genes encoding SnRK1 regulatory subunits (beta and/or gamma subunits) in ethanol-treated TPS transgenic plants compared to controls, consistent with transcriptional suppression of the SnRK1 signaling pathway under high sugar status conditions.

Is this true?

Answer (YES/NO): NO